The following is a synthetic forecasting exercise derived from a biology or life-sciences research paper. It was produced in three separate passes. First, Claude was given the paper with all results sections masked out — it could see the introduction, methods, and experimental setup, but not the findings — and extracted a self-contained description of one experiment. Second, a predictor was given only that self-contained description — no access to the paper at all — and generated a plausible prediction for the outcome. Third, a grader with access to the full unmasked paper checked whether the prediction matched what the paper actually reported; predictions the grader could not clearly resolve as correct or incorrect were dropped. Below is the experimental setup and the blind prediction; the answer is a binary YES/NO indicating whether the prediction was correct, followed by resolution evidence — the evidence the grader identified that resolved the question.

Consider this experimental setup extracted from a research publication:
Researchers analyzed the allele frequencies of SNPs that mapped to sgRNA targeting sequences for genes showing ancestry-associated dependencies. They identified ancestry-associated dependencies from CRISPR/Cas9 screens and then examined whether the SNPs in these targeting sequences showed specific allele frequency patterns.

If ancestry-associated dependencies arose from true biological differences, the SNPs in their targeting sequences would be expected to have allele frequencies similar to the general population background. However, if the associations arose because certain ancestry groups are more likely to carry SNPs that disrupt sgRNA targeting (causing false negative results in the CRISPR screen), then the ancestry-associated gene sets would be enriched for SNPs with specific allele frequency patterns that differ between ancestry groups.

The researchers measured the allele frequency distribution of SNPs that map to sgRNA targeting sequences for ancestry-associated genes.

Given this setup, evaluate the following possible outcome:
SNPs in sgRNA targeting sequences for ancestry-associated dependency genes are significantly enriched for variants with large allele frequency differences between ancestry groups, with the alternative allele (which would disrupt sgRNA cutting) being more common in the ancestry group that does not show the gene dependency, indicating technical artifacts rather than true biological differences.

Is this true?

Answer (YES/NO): YES